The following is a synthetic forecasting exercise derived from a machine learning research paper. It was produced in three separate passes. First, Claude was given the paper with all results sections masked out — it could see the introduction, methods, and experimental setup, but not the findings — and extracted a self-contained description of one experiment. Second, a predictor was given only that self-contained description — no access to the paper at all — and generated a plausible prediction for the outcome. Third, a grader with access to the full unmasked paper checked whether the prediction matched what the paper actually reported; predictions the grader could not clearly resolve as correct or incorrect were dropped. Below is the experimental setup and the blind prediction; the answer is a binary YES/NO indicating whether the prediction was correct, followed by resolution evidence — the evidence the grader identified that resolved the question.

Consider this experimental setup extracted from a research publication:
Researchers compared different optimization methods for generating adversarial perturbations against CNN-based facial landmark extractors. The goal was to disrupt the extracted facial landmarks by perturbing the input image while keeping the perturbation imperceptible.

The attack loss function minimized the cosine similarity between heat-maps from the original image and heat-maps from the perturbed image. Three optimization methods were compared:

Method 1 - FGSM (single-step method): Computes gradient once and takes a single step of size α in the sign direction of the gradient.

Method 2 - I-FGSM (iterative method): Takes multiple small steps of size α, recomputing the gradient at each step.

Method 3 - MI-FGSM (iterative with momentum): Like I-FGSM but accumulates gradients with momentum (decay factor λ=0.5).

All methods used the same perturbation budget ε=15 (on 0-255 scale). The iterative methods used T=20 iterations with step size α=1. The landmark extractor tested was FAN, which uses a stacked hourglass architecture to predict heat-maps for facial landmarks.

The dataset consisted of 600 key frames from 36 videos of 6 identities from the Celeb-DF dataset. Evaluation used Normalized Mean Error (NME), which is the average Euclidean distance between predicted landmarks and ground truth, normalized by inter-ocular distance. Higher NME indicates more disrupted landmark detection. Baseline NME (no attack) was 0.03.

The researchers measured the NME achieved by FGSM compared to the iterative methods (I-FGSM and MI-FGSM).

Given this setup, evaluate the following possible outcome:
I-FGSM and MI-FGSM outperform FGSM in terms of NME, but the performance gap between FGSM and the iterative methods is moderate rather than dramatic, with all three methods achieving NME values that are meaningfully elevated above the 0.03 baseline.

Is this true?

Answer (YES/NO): NO